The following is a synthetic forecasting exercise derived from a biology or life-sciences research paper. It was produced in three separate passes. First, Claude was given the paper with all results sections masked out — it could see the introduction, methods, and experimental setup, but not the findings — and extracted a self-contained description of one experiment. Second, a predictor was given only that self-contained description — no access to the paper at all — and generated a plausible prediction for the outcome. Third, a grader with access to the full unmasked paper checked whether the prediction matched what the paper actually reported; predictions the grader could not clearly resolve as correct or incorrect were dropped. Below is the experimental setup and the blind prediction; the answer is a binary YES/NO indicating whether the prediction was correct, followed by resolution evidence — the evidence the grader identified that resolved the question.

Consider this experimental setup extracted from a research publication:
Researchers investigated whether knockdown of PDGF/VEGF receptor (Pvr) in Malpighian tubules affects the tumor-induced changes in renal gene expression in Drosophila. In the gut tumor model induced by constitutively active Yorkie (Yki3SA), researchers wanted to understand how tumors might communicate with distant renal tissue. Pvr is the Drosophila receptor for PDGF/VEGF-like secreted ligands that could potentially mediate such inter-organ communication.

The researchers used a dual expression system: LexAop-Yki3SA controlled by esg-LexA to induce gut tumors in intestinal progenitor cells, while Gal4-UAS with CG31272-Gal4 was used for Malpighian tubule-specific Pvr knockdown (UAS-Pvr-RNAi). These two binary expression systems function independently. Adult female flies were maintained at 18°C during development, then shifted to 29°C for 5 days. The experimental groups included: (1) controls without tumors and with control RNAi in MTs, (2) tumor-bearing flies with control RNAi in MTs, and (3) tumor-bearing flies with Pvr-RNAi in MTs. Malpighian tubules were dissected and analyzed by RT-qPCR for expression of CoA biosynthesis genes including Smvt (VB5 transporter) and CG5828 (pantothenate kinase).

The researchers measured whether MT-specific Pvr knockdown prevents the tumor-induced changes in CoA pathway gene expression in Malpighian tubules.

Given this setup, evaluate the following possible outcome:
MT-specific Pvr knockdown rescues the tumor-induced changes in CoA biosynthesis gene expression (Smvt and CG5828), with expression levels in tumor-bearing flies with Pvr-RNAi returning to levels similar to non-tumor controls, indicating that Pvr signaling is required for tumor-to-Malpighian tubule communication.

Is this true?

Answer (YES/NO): YES